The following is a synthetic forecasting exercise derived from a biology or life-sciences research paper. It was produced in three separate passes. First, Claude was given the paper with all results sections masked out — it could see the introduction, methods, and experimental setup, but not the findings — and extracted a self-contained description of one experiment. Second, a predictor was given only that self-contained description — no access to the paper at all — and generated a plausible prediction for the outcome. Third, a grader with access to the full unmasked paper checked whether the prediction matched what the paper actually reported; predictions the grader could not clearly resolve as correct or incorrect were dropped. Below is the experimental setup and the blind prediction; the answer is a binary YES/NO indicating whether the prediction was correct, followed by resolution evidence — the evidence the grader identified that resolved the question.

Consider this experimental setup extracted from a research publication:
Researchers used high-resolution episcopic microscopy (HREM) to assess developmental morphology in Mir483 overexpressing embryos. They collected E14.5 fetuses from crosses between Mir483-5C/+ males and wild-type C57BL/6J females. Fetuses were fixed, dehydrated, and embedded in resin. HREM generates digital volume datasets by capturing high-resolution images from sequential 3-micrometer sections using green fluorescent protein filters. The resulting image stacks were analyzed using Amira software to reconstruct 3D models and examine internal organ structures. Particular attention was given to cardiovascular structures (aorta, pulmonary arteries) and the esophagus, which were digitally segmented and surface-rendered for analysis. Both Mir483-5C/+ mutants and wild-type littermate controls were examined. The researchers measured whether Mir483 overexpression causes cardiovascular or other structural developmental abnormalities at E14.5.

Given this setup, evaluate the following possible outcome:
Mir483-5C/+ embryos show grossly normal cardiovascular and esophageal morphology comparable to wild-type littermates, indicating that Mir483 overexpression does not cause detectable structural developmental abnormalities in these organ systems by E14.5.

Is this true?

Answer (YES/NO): NO